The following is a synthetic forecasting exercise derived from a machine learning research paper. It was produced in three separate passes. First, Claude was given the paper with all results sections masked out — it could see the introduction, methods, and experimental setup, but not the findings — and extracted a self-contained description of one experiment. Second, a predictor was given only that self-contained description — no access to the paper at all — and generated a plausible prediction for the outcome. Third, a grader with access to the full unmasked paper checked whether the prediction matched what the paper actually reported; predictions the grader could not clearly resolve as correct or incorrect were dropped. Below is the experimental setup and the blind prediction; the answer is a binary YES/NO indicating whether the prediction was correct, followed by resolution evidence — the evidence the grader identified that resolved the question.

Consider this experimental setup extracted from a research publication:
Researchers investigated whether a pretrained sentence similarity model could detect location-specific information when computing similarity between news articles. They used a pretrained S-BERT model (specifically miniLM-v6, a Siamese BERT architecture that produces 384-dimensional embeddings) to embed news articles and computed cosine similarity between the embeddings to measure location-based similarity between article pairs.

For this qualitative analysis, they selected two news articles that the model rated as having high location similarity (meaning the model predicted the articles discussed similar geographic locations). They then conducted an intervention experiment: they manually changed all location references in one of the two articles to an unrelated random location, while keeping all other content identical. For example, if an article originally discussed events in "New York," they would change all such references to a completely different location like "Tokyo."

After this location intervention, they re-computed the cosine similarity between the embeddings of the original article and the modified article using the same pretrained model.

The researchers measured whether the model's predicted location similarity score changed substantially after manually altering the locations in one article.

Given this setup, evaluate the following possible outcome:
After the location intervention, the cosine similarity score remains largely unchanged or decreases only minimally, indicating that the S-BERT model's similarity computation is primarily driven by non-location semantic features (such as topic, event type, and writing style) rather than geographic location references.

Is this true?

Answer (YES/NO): YES